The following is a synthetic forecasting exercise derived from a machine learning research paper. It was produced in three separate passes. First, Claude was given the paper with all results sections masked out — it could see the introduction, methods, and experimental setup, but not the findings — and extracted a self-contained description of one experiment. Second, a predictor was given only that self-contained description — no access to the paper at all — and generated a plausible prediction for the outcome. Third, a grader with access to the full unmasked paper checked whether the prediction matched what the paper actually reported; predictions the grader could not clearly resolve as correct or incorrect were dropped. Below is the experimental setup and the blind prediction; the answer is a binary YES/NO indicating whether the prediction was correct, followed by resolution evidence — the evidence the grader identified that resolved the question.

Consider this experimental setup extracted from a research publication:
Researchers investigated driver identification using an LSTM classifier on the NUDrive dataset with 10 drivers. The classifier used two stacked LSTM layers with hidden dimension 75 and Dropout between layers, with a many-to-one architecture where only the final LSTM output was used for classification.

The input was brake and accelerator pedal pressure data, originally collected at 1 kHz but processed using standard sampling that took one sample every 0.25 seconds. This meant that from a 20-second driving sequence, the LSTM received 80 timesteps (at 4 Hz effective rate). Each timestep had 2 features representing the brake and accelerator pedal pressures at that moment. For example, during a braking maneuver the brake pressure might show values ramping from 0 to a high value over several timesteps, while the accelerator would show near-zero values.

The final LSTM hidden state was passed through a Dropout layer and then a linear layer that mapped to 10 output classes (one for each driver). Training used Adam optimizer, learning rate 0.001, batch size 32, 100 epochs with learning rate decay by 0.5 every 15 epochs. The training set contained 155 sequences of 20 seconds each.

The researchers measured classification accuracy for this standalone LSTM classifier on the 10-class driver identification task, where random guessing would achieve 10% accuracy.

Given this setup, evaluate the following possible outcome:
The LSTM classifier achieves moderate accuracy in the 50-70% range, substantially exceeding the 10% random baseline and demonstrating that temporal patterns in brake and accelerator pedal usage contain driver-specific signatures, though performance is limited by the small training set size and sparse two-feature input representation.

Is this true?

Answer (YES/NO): NO